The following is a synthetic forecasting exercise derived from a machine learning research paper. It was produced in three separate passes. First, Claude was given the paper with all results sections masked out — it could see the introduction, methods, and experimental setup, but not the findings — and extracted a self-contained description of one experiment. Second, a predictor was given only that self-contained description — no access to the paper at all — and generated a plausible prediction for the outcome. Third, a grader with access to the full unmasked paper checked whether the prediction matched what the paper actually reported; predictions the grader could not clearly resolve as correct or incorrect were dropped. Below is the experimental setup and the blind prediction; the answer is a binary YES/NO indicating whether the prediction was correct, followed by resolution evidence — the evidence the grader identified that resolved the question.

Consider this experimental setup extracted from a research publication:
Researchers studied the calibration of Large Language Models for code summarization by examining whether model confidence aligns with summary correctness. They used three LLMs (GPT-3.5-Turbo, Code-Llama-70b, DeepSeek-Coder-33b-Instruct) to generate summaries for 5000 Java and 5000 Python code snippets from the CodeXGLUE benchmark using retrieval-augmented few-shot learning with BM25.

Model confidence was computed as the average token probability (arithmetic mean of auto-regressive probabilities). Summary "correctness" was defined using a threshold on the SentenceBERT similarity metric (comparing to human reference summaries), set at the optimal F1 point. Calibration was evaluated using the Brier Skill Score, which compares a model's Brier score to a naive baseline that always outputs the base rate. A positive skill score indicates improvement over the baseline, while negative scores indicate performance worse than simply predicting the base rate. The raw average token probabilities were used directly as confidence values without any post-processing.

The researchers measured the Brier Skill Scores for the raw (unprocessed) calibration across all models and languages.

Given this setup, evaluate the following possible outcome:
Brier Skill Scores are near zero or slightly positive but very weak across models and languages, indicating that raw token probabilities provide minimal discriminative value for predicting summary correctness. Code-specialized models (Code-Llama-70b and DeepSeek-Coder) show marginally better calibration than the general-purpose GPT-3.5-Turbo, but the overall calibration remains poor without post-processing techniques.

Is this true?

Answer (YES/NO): NO